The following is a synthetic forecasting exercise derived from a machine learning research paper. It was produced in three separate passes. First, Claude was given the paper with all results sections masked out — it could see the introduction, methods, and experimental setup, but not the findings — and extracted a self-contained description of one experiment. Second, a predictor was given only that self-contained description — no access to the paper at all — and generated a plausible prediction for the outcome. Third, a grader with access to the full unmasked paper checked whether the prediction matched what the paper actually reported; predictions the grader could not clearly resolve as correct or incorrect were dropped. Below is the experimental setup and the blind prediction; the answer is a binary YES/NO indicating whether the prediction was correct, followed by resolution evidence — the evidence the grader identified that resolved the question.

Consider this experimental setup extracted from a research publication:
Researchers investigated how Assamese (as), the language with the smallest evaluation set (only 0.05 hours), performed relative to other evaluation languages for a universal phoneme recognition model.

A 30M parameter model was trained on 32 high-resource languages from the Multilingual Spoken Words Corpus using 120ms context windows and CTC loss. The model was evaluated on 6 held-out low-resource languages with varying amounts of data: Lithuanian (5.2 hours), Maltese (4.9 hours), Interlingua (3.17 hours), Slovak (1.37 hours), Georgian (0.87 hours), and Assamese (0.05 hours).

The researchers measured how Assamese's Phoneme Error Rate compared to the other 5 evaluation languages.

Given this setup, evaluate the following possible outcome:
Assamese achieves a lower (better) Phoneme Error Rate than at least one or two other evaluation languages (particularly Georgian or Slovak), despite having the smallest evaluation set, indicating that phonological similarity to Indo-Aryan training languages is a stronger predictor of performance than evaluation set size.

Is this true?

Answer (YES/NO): NO